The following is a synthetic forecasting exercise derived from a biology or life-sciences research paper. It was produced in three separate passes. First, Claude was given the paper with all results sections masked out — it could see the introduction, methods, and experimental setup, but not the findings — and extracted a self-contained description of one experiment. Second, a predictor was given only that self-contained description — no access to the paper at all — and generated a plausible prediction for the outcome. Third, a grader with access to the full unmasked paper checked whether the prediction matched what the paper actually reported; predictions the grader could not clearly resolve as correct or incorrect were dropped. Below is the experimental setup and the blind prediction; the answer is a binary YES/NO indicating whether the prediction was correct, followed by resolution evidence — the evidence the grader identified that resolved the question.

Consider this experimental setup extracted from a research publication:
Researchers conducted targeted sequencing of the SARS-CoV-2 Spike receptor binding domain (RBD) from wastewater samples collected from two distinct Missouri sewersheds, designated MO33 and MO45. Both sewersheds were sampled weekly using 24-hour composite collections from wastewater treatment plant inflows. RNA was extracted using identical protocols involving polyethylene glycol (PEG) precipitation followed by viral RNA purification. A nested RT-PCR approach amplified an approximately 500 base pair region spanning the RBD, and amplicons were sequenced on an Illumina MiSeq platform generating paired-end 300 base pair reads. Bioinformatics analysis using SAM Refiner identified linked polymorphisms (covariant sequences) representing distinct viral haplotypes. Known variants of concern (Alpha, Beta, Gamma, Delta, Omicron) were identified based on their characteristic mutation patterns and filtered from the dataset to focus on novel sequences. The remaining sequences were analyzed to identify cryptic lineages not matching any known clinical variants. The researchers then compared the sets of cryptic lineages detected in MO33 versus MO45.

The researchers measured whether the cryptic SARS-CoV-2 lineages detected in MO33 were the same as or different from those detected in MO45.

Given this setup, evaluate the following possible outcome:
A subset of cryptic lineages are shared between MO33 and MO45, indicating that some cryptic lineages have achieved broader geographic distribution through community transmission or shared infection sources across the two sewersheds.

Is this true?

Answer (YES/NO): NO